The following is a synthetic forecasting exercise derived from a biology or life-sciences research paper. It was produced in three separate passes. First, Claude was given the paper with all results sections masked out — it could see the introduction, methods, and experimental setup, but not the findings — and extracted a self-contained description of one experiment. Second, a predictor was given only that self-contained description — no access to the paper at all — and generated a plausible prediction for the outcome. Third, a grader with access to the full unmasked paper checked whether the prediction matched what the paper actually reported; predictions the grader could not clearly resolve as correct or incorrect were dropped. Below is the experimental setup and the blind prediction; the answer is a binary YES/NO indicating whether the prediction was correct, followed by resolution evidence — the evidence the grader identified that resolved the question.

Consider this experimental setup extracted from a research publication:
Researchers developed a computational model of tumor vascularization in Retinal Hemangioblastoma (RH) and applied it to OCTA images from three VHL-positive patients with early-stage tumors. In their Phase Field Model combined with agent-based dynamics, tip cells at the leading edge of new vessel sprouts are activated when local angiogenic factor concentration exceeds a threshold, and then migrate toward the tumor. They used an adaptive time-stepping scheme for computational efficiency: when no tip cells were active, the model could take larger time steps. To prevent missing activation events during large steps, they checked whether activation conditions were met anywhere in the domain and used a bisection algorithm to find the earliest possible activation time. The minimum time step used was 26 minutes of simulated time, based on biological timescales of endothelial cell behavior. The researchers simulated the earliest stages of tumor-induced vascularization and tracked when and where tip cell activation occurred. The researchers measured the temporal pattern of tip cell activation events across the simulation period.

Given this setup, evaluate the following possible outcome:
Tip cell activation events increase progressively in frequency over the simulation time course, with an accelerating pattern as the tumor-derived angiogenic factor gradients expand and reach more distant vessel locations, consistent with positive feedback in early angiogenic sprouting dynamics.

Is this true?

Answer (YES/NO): NO